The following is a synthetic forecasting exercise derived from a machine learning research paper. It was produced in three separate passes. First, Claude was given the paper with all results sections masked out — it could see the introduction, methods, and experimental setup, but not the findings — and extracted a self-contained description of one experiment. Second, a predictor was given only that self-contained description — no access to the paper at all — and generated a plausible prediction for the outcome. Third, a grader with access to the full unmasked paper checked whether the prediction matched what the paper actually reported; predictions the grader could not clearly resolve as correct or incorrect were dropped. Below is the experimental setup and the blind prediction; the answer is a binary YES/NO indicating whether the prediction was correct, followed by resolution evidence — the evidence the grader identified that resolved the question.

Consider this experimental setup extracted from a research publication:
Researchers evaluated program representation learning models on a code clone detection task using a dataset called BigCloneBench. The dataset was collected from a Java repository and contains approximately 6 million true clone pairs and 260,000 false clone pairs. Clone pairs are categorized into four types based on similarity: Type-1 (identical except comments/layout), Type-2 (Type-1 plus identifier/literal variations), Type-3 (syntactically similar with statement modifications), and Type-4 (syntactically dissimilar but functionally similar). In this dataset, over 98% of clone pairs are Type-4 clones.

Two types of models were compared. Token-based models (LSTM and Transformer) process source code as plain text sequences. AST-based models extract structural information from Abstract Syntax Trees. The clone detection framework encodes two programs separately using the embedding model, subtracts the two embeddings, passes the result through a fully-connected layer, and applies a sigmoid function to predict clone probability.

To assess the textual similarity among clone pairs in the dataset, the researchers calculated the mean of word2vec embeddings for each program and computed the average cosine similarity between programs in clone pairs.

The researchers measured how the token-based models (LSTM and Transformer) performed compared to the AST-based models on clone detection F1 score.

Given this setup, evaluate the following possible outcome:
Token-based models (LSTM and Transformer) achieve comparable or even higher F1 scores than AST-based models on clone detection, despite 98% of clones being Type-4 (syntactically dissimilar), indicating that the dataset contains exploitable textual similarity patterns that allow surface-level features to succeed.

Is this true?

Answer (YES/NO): YES